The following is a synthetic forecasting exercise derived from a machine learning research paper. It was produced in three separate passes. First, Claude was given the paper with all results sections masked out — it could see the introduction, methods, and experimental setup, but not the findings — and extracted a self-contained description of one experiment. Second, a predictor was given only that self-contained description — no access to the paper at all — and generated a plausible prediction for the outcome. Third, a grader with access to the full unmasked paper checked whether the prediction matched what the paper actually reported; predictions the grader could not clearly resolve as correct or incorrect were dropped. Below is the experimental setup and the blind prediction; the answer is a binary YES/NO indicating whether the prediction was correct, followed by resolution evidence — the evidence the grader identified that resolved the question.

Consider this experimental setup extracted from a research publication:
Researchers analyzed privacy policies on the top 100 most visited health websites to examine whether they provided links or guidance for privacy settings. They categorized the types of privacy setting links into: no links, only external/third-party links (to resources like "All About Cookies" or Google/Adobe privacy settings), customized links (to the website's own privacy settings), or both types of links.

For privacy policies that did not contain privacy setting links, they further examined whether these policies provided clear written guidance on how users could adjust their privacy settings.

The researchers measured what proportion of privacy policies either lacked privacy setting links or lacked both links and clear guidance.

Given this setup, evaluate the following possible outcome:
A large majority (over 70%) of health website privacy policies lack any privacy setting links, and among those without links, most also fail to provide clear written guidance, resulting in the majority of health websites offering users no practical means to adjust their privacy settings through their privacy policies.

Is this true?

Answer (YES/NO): NO